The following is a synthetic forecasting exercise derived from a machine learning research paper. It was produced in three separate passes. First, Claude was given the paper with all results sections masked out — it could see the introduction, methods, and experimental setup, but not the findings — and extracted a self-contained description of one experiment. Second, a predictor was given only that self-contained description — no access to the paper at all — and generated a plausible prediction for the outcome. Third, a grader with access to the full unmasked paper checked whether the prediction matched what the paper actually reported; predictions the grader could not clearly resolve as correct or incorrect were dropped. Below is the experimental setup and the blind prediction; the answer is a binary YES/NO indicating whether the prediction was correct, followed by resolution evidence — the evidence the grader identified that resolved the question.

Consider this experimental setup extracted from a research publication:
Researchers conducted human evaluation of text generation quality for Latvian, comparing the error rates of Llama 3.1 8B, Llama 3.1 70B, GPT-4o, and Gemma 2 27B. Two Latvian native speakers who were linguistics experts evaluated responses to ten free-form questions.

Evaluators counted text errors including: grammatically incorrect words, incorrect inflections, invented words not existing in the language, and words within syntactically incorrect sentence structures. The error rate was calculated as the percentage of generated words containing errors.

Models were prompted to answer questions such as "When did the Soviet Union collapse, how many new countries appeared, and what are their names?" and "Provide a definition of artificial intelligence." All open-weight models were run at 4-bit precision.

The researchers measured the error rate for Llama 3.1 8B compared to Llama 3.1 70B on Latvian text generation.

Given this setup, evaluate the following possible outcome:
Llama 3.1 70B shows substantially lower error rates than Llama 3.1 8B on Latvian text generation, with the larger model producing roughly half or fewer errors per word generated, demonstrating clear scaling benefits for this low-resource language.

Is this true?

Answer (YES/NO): NO